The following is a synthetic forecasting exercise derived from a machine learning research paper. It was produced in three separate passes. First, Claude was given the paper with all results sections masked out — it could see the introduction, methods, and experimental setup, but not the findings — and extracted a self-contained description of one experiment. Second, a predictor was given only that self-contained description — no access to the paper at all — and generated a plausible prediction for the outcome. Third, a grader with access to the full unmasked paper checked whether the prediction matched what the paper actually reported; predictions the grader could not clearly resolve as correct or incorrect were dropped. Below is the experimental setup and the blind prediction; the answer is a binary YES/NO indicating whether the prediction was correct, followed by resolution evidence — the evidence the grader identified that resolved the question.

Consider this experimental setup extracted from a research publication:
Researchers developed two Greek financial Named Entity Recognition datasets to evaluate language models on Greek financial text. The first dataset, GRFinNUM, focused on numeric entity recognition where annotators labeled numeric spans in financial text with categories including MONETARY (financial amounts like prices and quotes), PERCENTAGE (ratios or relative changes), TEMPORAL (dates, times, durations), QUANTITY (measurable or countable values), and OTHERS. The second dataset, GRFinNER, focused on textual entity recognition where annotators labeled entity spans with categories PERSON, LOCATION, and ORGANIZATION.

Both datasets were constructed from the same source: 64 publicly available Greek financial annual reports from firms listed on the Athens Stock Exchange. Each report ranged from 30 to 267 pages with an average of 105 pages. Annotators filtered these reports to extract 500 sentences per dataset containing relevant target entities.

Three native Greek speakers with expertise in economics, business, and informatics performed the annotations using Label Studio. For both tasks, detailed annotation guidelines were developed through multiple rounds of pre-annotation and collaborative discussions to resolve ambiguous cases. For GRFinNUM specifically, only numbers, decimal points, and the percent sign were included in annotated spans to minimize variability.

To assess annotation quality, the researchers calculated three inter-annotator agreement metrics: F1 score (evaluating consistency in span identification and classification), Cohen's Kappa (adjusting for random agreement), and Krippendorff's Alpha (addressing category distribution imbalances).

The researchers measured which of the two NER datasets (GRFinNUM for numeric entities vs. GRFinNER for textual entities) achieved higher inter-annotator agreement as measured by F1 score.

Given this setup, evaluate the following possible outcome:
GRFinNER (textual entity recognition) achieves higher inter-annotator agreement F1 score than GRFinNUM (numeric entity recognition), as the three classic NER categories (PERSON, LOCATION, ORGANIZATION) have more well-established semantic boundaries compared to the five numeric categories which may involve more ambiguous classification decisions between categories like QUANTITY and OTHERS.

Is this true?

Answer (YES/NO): NO